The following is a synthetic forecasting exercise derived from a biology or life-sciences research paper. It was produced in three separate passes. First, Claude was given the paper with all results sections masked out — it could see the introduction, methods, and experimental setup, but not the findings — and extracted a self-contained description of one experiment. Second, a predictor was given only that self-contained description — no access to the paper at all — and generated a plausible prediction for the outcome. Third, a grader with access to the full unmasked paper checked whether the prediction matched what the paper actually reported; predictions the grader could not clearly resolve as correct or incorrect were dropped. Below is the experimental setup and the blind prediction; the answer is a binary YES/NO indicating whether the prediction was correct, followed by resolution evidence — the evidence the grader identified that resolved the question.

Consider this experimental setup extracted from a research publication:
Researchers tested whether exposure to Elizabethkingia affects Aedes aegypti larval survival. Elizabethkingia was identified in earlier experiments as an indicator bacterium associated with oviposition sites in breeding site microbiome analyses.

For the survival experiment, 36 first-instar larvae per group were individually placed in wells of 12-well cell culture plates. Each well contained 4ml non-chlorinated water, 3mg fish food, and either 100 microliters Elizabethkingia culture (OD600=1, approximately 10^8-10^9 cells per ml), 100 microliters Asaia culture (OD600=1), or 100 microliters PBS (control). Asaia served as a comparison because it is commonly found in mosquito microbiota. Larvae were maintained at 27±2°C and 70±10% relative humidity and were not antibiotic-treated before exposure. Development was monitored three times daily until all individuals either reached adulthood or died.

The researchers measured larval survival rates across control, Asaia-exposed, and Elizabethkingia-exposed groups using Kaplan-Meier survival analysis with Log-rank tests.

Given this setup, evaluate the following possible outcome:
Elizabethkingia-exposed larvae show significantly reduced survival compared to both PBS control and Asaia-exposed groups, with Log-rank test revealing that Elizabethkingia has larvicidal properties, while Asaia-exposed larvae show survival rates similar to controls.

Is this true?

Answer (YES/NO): NO